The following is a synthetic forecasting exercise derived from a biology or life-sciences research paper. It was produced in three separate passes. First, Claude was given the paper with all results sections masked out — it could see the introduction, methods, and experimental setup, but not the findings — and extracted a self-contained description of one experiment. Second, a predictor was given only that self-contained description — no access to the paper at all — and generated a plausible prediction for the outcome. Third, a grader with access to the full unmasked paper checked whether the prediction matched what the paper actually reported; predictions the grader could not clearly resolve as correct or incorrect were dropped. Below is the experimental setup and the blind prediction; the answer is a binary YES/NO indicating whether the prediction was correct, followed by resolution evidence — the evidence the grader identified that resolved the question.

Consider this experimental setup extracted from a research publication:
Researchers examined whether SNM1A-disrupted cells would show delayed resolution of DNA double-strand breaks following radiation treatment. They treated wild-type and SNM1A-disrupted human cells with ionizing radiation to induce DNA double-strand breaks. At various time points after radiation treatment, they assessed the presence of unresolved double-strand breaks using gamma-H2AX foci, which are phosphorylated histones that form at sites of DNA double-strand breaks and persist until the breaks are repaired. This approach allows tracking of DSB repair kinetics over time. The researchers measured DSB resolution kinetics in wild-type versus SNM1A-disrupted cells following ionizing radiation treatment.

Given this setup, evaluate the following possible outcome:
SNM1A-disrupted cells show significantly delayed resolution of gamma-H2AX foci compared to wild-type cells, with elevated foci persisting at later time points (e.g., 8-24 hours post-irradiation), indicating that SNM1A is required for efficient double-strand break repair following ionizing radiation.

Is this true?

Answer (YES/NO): YES